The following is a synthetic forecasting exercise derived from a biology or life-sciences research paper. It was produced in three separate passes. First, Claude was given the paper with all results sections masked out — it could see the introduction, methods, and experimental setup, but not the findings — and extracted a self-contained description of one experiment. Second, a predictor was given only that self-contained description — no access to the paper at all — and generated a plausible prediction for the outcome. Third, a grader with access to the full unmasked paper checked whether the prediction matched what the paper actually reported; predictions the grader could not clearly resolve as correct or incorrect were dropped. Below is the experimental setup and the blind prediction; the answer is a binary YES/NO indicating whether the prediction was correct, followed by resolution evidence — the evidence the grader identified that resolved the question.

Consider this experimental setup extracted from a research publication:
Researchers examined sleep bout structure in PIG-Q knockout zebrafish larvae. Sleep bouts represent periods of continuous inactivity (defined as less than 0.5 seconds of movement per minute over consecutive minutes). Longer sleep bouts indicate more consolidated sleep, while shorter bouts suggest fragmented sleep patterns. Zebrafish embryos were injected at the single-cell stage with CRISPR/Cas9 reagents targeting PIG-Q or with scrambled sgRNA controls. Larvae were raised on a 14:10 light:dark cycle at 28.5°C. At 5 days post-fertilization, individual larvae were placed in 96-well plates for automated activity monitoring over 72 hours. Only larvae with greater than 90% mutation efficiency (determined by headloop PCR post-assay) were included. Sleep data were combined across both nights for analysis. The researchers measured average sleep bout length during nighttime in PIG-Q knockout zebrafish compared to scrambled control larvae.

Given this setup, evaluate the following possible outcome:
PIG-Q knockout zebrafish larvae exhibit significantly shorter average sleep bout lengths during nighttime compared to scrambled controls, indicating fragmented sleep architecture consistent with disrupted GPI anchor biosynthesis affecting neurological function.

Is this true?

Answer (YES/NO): NO